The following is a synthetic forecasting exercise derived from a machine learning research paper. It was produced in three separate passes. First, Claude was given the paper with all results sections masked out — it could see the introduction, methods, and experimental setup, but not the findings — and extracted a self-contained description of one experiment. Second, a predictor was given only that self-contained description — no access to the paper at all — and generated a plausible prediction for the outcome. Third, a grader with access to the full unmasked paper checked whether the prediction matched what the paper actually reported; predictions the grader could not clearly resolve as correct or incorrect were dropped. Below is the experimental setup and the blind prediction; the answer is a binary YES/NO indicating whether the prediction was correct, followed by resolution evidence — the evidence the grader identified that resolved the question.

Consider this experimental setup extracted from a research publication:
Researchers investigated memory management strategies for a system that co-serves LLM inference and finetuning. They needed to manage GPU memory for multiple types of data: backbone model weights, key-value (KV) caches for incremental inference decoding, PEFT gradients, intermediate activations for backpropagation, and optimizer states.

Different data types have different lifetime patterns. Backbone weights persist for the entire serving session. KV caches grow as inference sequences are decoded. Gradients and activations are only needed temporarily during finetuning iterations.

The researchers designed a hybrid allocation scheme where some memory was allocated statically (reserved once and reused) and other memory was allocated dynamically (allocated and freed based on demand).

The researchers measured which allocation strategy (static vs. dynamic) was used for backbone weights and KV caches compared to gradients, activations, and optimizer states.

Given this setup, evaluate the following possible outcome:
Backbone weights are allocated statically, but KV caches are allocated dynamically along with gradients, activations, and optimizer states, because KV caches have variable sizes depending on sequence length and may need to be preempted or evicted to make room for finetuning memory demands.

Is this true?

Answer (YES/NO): NO